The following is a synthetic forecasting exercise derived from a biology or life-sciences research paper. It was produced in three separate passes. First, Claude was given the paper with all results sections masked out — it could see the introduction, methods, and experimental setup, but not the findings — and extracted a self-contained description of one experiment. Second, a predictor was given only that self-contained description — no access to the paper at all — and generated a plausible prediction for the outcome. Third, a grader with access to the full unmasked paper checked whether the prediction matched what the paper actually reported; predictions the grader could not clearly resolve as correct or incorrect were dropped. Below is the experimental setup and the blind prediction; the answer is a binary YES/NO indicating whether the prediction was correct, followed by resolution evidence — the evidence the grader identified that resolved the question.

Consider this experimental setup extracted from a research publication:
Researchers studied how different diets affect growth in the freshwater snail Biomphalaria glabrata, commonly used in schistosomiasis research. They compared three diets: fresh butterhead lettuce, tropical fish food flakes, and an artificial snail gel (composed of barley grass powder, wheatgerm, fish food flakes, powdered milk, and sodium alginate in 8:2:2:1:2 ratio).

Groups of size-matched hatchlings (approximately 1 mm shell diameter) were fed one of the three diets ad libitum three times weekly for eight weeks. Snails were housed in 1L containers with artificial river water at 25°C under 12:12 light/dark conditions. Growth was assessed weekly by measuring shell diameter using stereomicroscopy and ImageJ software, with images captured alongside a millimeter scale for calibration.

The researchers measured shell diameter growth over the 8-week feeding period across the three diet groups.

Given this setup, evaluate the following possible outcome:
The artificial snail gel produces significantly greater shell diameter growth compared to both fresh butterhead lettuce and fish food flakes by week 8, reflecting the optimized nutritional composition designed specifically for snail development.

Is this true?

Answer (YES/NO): NO